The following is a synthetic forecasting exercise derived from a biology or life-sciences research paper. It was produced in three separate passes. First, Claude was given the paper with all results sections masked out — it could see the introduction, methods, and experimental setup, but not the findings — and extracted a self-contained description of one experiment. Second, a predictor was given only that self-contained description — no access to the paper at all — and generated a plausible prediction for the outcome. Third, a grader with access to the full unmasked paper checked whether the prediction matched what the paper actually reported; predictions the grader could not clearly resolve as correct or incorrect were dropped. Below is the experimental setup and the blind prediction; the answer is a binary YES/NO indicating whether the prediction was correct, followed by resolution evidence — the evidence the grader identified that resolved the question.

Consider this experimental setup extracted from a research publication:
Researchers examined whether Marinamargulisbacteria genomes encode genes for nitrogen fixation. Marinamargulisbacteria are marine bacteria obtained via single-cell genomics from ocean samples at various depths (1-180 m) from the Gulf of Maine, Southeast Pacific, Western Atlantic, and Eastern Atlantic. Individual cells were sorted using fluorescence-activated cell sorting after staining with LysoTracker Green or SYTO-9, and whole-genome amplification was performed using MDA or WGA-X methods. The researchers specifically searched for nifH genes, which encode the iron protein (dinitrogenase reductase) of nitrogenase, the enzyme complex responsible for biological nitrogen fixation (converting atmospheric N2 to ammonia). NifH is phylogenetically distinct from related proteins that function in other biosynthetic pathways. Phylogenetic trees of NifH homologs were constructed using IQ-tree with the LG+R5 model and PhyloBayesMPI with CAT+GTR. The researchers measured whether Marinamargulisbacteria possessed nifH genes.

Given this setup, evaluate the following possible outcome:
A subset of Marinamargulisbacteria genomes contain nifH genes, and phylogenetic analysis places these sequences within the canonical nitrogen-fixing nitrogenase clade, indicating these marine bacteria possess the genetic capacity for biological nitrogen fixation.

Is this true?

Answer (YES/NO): NO